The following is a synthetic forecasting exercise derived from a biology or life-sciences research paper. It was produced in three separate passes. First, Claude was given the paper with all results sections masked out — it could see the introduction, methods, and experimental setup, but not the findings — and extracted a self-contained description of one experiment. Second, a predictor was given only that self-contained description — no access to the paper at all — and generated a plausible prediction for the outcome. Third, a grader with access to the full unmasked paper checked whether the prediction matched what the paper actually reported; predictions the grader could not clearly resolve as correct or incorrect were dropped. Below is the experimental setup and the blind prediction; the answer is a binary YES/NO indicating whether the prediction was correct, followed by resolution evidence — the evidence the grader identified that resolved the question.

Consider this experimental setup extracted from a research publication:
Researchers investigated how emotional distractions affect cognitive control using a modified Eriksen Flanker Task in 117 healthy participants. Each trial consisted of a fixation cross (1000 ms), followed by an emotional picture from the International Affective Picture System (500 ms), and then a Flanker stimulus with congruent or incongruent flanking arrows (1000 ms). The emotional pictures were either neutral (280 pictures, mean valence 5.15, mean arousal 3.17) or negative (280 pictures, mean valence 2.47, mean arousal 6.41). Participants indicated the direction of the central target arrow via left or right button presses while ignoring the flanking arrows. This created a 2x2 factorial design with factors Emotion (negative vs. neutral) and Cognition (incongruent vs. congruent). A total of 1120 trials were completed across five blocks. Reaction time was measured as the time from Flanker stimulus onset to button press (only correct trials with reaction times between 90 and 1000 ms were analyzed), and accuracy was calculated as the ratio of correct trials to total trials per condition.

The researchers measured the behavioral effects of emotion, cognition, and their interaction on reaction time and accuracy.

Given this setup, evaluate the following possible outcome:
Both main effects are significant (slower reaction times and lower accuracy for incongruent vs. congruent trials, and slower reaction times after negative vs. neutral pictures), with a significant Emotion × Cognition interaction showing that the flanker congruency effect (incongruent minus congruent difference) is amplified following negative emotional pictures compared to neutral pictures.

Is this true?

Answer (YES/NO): NO